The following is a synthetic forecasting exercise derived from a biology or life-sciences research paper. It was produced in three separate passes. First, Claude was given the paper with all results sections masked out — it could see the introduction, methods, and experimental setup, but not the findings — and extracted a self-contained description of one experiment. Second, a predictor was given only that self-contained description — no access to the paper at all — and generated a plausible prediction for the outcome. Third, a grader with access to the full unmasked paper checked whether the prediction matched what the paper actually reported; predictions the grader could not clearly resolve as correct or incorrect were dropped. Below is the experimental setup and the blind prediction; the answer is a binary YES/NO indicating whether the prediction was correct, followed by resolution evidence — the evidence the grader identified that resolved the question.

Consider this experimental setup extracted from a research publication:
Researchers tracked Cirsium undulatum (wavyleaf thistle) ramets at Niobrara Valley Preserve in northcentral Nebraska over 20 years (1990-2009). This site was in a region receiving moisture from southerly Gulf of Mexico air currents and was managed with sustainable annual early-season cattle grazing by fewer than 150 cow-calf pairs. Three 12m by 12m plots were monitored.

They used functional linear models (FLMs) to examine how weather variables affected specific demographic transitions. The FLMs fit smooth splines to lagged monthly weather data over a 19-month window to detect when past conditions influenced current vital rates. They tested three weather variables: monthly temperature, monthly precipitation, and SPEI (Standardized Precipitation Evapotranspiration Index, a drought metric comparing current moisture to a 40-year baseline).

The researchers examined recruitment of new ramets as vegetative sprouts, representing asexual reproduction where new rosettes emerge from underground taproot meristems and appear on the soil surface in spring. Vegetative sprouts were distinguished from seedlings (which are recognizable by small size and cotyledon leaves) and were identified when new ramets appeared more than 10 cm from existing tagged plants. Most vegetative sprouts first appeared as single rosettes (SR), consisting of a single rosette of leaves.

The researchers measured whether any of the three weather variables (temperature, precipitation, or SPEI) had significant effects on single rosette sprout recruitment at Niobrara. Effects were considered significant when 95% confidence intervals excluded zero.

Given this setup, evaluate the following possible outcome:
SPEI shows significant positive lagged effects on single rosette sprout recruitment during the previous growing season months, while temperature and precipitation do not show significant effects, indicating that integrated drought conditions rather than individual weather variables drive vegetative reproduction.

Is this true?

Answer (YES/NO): NO